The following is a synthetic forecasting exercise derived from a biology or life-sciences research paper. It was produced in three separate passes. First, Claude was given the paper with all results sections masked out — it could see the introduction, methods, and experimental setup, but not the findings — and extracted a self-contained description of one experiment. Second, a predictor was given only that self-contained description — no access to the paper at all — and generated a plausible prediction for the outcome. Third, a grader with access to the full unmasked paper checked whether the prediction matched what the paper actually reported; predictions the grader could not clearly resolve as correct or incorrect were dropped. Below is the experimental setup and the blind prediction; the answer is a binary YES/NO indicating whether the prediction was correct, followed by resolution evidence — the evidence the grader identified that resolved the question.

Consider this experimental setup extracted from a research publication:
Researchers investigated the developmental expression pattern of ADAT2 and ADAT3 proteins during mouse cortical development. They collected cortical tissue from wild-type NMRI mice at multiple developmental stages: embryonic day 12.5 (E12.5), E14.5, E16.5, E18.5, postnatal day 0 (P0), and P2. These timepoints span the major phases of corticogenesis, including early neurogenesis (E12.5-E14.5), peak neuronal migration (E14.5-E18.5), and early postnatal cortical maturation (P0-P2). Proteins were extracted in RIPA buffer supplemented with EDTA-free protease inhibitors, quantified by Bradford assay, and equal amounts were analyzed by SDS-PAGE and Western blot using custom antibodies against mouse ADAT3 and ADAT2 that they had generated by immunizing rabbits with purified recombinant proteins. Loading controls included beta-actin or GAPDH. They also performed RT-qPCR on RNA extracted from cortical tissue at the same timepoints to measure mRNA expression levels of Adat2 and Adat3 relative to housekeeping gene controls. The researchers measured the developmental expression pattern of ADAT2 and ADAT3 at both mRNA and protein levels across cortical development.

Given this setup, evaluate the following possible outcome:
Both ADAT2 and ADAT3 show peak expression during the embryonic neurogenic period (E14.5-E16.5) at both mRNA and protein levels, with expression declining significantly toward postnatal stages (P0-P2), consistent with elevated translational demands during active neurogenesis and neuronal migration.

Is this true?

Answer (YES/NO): NO